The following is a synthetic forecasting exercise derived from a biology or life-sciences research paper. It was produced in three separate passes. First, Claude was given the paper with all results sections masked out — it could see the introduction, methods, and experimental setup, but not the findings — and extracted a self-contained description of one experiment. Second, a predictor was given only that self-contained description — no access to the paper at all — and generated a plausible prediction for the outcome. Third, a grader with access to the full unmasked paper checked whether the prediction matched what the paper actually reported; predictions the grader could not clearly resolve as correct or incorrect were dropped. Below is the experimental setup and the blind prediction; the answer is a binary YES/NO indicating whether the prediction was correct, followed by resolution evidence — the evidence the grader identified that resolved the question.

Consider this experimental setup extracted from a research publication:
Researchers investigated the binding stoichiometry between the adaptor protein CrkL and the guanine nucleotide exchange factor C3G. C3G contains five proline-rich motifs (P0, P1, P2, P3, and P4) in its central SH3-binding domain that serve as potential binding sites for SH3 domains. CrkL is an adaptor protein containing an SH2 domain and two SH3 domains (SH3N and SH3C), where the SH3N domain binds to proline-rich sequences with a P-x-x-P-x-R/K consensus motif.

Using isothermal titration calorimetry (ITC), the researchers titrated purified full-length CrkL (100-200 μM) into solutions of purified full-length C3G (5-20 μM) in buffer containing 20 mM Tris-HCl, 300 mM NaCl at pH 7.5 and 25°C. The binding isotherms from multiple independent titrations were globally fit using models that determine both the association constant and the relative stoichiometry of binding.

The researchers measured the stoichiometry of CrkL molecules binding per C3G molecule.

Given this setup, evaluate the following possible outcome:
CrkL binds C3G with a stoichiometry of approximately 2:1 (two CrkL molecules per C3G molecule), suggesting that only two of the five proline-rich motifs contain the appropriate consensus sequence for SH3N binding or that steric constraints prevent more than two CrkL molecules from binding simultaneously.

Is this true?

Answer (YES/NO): NO